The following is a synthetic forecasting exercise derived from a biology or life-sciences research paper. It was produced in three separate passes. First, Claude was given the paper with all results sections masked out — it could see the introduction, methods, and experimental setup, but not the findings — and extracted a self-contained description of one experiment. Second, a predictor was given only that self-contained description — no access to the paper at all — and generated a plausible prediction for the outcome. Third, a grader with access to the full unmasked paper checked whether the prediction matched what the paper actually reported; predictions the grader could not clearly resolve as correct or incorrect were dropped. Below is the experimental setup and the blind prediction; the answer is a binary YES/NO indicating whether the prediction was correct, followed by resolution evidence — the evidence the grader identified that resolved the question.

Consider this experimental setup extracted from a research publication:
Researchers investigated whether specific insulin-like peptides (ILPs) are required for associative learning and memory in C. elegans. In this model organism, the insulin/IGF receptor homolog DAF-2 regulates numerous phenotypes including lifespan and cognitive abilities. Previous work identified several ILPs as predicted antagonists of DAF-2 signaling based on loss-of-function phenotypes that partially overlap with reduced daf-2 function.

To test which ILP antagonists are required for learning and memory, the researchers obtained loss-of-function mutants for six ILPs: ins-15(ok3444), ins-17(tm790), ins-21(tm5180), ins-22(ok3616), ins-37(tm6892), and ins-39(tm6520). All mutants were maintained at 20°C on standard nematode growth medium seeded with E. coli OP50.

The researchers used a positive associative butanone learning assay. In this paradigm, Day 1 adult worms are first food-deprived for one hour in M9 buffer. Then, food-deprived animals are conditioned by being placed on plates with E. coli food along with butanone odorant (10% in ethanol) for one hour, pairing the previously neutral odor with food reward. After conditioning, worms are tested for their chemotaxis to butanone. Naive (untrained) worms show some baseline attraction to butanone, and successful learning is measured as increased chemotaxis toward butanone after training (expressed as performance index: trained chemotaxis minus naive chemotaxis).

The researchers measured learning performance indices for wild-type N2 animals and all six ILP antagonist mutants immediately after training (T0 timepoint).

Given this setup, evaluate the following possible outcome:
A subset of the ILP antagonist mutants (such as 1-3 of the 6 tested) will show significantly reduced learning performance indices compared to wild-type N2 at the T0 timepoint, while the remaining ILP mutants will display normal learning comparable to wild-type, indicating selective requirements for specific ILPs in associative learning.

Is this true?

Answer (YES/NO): YES